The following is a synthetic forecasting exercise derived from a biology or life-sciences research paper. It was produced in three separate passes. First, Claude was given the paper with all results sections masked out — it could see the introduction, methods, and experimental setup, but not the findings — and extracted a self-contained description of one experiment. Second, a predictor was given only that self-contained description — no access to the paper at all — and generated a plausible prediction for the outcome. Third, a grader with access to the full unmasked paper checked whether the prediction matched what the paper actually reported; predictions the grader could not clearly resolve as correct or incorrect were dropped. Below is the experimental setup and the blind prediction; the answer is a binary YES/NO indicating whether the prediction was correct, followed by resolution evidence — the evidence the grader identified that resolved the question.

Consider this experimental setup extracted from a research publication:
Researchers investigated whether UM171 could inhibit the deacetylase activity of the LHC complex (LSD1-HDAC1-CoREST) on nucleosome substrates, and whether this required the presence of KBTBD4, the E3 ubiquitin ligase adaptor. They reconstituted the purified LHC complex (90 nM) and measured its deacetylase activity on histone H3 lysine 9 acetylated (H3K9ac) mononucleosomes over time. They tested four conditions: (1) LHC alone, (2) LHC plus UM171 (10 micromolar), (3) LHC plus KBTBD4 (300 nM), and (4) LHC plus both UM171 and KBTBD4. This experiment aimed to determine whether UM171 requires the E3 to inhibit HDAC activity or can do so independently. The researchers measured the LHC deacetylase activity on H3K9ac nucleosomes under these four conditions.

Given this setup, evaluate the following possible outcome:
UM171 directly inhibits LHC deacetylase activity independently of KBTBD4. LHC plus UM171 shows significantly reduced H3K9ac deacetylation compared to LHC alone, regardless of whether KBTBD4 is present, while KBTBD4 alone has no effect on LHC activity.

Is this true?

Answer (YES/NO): NO